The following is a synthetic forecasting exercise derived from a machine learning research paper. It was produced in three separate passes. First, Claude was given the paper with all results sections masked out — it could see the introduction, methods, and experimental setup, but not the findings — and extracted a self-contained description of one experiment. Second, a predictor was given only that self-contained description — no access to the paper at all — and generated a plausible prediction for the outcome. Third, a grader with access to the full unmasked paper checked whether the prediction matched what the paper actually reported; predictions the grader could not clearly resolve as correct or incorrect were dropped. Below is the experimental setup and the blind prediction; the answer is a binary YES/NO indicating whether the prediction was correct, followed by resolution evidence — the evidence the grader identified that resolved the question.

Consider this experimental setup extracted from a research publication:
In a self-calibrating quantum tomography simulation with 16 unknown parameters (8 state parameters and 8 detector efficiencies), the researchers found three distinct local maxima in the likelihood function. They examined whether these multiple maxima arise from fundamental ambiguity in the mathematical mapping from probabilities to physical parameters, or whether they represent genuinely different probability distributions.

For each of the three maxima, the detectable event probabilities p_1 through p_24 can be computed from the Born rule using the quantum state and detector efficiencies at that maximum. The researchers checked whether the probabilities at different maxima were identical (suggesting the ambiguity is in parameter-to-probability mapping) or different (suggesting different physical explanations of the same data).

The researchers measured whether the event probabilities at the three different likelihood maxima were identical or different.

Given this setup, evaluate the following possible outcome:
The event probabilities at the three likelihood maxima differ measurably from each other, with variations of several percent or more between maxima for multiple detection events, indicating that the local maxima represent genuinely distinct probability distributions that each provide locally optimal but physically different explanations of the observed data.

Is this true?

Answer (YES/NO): YES